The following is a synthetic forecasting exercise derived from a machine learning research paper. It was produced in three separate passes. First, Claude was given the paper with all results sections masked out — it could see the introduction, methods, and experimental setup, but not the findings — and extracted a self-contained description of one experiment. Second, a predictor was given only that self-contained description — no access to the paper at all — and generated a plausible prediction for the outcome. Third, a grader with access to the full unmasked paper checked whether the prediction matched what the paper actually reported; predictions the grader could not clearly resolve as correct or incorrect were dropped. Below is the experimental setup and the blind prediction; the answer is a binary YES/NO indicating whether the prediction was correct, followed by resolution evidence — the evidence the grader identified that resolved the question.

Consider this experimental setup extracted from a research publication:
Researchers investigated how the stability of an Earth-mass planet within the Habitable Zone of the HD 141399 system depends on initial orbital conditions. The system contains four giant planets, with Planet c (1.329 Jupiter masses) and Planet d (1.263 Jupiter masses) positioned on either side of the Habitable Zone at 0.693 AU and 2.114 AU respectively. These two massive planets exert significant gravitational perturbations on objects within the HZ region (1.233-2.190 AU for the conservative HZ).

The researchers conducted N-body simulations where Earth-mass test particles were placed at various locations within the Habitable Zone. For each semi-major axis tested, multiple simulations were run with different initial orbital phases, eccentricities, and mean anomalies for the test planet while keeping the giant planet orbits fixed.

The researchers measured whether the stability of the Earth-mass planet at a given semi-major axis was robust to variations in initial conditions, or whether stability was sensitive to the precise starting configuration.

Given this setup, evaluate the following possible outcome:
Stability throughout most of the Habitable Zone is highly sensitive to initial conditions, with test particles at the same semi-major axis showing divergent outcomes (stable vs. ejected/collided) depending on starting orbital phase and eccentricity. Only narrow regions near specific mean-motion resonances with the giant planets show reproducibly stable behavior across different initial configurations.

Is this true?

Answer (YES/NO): NO